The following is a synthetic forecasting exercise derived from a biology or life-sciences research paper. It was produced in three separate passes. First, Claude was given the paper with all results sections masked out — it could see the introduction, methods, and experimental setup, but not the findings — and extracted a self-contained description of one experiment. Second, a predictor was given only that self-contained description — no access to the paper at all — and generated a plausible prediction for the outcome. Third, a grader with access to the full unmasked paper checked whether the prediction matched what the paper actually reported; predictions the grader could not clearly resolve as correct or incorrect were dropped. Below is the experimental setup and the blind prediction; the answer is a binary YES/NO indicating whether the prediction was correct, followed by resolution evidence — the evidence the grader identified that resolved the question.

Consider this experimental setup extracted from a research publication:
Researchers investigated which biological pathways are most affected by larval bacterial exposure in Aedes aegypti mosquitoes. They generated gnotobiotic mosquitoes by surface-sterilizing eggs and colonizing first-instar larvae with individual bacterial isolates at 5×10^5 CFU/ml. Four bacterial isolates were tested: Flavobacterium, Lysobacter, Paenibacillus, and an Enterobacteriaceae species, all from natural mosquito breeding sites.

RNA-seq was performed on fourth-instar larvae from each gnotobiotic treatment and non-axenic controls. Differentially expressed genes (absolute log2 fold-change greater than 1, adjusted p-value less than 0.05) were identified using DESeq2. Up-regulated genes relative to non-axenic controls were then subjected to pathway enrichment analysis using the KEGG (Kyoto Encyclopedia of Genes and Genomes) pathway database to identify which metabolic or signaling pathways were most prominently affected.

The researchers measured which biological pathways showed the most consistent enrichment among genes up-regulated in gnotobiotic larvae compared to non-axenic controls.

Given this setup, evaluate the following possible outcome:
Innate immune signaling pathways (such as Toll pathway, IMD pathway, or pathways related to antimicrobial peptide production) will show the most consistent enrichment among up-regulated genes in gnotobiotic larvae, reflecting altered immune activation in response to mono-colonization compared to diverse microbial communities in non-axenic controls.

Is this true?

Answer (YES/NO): NO